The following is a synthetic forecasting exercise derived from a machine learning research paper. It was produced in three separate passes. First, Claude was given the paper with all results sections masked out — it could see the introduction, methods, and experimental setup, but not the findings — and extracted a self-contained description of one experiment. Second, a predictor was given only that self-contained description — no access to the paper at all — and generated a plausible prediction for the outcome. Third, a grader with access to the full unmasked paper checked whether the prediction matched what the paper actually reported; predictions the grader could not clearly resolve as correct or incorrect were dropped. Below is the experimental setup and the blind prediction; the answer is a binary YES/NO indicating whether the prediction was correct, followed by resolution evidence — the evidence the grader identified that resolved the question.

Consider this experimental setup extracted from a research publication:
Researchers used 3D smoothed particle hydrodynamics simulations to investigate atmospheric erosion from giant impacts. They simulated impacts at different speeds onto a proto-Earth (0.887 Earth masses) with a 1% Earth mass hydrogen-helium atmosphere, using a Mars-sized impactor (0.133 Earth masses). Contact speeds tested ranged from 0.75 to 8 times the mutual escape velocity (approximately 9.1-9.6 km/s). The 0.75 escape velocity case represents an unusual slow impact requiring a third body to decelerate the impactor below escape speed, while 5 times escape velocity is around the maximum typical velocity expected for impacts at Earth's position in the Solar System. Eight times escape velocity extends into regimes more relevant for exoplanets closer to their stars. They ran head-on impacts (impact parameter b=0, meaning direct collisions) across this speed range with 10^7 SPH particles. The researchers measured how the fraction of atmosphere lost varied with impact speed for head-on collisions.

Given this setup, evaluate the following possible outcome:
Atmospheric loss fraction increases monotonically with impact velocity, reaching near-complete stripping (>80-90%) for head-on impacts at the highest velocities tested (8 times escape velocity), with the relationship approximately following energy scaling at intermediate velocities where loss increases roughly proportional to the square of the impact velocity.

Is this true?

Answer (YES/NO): NO